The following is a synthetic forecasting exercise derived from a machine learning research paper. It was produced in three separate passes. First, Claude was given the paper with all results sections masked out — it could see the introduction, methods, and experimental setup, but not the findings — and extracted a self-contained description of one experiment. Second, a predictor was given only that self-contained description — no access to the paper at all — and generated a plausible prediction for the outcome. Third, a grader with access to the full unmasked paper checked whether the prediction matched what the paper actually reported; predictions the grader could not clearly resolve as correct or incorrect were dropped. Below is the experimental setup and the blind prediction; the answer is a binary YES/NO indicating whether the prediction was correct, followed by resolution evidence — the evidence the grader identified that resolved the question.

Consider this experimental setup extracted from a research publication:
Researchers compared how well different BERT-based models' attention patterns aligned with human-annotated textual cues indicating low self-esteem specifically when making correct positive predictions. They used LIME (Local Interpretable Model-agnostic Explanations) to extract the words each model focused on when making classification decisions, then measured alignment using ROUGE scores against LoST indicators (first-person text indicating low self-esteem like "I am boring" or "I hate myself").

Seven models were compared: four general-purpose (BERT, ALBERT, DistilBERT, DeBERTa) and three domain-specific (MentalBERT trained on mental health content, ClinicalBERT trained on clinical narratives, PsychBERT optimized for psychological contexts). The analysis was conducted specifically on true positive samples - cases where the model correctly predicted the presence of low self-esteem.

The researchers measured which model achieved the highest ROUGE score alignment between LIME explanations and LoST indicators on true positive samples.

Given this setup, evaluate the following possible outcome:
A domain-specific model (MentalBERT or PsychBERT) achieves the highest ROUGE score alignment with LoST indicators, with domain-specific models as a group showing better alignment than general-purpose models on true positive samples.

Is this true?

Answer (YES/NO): NO